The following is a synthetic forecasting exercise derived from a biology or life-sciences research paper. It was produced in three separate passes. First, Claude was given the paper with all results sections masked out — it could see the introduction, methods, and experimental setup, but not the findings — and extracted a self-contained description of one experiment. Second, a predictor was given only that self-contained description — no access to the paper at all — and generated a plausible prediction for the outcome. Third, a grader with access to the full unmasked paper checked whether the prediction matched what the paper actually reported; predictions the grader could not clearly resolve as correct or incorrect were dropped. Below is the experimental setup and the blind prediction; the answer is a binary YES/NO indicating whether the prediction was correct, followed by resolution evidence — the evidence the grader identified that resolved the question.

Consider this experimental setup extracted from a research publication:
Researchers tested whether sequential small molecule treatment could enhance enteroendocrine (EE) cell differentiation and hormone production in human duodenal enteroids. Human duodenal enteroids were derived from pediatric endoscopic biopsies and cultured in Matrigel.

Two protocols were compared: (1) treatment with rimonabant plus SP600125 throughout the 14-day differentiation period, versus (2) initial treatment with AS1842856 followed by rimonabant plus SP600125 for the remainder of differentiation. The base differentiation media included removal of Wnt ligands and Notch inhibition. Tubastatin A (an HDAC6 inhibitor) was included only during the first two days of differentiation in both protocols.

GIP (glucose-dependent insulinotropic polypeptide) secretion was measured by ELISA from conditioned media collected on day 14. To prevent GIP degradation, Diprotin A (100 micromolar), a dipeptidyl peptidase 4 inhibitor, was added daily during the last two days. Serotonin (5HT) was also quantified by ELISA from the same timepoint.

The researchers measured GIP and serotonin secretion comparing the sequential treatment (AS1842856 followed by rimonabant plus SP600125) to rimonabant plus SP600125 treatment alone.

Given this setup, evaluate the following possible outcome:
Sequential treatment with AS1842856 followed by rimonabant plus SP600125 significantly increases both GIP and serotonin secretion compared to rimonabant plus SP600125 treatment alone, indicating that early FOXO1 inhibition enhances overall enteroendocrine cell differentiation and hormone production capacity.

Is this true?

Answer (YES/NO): YES